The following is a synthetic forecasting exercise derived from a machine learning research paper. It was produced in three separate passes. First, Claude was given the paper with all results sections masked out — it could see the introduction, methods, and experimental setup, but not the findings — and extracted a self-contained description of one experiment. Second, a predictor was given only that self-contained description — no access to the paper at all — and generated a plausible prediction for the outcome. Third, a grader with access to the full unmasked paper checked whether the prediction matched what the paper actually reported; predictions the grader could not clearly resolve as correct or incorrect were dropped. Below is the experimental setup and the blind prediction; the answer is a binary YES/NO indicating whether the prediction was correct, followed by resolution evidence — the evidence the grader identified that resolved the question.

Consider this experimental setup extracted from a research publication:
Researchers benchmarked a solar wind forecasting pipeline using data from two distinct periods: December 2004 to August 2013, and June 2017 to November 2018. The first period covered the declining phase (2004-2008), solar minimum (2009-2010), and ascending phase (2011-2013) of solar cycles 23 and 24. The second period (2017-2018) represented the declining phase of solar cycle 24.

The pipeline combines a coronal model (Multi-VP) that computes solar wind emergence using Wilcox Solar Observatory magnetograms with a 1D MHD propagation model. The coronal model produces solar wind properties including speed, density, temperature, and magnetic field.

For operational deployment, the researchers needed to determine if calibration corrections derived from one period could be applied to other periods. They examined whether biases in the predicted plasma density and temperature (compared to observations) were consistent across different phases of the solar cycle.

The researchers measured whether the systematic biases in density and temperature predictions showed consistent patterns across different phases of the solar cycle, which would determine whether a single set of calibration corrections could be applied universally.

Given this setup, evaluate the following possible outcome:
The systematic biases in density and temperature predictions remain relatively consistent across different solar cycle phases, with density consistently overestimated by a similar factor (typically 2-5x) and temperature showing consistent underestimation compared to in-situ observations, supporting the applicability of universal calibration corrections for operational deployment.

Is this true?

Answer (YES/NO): NO